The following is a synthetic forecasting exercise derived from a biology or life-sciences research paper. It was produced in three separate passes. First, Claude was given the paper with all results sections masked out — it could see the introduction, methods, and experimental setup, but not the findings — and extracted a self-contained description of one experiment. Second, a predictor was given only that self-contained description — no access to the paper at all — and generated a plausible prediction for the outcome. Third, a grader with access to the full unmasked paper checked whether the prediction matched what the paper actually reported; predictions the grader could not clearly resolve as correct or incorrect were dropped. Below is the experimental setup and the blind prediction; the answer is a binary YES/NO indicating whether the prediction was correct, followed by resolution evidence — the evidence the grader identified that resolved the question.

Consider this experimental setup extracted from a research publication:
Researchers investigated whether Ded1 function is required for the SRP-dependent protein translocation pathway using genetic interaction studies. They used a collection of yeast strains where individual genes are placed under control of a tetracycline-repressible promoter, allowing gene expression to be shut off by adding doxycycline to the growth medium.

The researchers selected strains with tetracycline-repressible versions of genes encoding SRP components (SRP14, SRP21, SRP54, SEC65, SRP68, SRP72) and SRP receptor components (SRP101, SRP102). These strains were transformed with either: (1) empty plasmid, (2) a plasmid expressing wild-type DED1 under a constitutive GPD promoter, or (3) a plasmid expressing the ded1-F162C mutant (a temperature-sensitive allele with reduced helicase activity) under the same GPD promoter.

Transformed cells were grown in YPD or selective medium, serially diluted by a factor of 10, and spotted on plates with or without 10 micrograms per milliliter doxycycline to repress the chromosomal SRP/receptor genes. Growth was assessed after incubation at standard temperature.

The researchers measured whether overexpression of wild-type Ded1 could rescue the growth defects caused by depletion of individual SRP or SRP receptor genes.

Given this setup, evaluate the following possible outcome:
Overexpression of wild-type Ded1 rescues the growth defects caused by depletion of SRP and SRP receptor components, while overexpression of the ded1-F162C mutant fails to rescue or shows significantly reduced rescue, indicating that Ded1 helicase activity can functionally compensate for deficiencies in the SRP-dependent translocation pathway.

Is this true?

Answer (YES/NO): NO